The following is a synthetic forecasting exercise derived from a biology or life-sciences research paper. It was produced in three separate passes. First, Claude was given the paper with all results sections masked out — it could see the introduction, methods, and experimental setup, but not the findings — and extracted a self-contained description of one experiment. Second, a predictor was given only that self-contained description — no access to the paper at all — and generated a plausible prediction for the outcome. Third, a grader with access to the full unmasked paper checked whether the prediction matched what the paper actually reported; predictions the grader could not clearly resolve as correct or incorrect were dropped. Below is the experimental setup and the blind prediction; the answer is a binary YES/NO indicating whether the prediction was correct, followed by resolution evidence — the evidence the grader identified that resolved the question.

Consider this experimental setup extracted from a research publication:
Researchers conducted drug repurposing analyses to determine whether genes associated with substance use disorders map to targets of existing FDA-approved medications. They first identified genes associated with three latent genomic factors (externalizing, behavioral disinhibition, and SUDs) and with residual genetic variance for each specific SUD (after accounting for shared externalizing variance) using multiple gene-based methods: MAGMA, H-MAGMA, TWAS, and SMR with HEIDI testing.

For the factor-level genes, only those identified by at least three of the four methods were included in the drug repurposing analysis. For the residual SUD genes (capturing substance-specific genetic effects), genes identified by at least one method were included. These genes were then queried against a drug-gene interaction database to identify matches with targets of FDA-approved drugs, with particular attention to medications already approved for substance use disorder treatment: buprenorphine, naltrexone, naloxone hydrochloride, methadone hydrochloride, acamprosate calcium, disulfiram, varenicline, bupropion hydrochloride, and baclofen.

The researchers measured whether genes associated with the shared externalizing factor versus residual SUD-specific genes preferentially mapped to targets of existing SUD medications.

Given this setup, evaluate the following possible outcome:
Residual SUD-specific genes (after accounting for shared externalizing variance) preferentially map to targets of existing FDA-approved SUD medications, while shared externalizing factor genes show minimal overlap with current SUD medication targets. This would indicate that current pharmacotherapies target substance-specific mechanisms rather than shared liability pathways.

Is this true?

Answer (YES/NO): NO